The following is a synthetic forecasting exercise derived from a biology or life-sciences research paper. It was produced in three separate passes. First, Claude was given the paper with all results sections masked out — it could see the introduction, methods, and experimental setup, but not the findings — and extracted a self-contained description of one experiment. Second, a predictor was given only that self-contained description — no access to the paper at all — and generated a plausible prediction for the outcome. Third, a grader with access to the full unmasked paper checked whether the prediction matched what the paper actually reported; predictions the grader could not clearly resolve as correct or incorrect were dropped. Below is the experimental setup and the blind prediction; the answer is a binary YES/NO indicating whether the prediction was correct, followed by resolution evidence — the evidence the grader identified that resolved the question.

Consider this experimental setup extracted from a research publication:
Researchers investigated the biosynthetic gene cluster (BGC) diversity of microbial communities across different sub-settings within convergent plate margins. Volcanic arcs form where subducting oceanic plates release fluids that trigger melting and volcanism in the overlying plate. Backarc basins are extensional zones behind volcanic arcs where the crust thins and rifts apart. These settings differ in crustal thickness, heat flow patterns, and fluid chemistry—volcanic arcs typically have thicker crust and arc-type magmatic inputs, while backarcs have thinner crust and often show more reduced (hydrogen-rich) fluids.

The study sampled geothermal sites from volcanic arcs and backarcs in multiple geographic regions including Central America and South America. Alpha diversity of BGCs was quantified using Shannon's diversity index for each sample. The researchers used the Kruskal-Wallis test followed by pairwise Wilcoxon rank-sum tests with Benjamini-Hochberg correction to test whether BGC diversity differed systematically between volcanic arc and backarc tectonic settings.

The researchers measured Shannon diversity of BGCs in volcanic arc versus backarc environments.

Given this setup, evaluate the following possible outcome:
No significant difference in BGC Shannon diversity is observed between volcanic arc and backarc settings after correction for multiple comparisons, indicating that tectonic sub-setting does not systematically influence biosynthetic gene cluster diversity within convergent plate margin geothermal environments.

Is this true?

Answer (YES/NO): NO